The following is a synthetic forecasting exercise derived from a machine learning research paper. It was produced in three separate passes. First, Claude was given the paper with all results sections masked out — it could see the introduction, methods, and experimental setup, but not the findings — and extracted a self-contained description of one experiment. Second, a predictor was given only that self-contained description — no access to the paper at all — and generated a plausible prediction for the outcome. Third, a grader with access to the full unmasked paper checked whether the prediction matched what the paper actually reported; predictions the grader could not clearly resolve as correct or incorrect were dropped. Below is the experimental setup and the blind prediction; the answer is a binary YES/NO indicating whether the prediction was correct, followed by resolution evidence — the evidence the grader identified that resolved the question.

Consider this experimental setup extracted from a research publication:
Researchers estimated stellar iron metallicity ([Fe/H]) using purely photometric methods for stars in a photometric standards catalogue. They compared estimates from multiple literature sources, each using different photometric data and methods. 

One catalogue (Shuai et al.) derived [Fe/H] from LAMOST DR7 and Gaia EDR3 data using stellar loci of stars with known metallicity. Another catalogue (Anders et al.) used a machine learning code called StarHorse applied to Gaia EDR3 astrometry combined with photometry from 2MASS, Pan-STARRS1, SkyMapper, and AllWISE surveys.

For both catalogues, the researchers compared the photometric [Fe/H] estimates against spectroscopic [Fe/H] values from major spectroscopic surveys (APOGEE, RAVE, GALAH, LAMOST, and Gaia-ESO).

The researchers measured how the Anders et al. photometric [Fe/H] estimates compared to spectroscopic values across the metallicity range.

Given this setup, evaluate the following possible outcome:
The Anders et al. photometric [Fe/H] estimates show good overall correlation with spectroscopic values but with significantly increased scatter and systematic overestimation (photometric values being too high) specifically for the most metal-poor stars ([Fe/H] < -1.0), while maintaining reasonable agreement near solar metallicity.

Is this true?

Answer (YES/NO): NO